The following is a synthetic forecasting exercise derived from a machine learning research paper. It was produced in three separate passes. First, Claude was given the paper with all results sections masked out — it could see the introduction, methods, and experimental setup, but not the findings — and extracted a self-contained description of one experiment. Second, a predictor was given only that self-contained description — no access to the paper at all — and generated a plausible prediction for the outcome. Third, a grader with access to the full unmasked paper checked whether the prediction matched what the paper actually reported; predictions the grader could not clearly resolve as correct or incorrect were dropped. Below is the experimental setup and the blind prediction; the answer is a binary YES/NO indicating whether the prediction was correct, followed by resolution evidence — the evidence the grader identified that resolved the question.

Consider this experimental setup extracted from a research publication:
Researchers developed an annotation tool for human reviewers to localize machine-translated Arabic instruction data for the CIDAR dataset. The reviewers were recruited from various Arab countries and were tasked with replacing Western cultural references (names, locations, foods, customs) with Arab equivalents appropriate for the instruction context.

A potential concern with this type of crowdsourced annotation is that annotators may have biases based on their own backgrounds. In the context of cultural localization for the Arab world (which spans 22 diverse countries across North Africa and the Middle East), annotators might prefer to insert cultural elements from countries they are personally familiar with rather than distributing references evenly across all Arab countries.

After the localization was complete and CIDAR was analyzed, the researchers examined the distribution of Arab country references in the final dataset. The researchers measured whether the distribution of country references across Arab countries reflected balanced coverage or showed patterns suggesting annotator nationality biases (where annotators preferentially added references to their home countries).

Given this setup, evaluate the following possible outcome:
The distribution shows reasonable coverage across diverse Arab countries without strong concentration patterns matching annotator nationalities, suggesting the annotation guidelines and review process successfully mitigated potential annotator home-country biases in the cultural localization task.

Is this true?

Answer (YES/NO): NO